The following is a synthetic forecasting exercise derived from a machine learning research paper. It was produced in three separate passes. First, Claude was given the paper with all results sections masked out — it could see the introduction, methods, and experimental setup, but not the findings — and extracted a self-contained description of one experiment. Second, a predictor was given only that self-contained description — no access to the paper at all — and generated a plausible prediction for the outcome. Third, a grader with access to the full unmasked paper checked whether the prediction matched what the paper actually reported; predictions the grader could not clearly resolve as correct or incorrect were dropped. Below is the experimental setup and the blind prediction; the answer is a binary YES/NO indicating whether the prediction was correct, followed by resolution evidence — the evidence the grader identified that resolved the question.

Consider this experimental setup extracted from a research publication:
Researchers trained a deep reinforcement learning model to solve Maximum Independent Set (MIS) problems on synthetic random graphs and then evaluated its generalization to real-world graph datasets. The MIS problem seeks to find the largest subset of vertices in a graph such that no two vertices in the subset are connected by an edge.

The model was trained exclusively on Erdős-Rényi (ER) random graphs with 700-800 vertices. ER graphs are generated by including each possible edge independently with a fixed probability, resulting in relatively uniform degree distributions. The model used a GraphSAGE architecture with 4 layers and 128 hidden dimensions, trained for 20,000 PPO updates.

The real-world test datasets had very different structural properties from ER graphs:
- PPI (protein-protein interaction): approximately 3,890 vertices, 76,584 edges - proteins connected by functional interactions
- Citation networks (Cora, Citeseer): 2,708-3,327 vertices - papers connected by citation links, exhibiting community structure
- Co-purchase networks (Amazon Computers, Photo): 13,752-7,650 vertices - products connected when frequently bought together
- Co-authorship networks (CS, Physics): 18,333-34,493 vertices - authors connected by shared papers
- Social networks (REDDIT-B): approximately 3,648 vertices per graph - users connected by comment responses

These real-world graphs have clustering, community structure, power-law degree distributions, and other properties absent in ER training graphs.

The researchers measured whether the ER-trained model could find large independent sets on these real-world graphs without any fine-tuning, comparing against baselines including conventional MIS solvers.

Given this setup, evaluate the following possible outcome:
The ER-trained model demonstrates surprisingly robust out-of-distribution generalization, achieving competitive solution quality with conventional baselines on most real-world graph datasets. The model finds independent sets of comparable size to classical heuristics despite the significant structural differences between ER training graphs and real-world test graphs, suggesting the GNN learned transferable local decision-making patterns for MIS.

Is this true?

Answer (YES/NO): YES